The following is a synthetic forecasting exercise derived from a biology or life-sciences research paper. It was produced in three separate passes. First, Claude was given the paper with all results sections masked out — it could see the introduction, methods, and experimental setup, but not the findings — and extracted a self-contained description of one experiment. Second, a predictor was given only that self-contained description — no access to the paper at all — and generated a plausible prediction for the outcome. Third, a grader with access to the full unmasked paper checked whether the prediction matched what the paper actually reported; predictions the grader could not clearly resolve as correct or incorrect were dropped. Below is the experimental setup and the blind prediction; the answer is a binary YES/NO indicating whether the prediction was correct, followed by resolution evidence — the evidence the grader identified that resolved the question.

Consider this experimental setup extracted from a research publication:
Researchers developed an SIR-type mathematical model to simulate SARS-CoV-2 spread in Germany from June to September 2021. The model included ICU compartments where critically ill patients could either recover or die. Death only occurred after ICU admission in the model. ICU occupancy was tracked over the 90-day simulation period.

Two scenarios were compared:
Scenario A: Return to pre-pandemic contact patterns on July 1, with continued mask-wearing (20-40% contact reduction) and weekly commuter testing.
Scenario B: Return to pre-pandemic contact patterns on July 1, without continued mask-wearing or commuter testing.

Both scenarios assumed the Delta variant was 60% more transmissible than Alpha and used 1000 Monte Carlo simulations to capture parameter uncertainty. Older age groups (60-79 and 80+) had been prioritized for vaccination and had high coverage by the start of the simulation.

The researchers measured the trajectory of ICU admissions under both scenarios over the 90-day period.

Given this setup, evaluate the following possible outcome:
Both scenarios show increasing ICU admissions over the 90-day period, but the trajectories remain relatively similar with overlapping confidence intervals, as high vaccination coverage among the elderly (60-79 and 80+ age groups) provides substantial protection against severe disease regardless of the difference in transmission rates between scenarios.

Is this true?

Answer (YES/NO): NO